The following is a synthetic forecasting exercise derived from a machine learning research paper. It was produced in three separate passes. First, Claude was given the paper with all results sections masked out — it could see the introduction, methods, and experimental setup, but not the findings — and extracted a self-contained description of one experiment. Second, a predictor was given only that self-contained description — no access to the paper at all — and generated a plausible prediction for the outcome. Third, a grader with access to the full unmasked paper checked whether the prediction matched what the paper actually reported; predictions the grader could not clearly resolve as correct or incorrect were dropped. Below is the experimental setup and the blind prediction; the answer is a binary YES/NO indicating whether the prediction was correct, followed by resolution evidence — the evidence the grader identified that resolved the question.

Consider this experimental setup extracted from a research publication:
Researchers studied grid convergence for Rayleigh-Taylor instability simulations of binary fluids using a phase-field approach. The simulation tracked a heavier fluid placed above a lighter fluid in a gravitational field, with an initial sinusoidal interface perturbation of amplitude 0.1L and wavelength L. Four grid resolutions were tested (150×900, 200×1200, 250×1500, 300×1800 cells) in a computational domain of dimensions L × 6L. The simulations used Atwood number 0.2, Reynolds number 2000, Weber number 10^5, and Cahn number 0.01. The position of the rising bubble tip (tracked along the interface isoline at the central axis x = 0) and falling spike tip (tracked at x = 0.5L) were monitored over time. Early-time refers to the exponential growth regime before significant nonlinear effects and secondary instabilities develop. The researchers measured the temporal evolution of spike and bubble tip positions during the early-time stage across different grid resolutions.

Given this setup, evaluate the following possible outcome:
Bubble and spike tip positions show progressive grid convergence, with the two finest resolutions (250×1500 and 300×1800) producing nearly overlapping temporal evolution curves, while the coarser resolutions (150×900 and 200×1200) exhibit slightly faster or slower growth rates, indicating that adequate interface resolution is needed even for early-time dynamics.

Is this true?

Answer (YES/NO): NO